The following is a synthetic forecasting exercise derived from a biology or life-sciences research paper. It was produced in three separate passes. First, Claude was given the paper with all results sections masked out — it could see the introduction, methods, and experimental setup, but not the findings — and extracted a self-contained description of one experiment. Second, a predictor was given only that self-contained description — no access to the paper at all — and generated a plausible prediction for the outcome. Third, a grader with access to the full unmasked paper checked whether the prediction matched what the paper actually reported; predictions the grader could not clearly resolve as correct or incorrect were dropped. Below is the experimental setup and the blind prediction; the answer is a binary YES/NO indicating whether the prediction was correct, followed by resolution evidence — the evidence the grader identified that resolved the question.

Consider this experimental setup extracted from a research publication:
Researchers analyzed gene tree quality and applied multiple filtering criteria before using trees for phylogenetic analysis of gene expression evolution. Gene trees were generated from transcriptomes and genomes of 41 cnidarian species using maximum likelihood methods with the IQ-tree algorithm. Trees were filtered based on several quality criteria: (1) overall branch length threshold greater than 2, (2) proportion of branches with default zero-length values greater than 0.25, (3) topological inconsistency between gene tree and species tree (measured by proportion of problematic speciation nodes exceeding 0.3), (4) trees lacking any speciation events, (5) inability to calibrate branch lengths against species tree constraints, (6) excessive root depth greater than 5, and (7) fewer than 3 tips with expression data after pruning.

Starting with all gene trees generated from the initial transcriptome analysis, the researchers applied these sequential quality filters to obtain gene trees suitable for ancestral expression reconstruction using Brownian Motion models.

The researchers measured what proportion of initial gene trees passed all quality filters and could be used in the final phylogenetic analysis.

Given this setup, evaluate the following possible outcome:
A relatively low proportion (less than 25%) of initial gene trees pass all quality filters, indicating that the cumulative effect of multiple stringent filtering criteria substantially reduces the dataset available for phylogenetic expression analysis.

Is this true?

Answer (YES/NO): NO